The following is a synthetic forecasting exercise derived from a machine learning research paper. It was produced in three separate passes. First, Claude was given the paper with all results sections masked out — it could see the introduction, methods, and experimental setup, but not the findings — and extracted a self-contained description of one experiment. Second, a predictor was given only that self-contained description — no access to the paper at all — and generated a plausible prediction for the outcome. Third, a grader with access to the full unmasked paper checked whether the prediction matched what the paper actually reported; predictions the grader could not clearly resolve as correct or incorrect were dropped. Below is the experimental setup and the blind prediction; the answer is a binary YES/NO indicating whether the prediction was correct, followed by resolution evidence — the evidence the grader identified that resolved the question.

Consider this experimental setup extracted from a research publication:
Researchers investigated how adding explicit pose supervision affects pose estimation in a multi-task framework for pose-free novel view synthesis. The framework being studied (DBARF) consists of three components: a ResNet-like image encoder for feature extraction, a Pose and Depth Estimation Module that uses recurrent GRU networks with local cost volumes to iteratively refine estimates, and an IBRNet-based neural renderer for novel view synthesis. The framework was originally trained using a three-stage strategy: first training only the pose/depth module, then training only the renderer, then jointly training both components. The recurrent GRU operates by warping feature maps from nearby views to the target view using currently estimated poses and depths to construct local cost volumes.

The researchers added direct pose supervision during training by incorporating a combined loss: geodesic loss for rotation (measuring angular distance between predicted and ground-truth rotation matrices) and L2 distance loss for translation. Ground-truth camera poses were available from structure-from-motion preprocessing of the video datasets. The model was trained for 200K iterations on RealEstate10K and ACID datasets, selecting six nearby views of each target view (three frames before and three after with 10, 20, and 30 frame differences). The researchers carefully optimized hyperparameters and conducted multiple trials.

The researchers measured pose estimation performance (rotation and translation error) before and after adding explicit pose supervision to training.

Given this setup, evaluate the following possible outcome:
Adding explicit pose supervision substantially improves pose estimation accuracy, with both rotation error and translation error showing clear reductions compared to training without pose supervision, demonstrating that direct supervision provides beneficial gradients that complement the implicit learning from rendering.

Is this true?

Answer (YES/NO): NO